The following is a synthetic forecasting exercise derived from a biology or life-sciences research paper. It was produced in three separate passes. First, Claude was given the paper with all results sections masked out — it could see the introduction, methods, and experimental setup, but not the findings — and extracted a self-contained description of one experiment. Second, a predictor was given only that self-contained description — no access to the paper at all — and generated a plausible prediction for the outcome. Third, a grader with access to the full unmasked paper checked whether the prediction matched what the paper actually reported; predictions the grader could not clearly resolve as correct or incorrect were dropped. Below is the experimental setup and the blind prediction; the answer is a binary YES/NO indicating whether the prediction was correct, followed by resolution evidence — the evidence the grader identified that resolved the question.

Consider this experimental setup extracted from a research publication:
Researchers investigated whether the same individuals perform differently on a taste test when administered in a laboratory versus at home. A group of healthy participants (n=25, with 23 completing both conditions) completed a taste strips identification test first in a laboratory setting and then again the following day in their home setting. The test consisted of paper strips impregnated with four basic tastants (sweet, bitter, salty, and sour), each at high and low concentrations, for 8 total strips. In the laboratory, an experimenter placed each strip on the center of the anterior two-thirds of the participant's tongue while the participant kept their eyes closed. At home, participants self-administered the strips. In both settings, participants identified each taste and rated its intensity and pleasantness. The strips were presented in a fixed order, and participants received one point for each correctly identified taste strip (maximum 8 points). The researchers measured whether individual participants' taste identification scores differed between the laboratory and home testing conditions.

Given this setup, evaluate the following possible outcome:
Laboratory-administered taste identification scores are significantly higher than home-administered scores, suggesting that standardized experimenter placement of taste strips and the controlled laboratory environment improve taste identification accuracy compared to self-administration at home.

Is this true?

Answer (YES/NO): NO